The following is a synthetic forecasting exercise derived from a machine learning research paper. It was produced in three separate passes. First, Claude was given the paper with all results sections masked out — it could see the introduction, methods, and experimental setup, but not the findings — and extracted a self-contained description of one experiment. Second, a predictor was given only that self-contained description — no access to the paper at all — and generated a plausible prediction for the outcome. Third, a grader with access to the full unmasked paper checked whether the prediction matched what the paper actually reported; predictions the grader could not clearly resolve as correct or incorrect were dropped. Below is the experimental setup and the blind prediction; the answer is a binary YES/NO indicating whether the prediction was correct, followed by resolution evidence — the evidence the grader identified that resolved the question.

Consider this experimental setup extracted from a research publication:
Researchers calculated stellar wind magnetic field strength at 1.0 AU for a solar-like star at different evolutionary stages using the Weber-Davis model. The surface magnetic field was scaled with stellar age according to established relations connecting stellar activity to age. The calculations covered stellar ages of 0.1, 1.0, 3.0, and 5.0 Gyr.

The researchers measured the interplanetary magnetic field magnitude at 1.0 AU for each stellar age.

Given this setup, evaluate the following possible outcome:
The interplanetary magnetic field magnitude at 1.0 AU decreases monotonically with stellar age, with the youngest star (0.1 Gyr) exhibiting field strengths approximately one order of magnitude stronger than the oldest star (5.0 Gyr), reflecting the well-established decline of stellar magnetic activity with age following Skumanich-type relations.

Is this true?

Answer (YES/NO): NO